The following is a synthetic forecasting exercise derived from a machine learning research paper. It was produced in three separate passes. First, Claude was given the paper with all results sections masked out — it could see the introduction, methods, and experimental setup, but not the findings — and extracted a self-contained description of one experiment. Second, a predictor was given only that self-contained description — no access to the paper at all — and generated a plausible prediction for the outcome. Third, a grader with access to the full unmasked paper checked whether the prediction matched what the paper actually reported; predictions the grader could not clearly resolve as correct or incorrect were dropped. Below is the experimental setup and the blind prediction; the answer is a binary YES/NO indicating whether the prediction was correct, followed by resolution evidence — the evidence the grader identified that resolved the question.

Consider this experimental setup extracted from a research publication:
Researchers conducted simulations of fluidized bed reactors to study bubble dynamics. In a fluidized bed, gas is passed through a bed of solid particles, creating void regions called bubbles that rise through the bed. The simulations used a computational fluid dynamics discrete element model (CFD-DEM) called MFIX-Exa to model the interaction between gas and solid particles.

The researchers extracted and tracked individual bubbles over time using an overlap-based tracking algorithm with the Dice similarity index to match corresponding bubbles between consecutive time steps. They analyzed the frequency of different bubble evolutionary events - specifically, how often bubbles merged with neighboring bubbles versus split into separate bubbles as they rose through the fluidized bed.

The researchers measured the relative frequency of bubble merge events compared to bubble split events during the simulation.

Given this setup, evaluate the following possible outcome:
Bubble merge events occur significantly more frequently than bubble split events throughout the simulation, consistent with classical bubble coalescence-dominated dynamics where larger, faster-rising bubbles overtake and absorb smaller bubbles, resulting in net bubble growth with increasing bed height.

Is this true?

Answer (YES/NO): YES